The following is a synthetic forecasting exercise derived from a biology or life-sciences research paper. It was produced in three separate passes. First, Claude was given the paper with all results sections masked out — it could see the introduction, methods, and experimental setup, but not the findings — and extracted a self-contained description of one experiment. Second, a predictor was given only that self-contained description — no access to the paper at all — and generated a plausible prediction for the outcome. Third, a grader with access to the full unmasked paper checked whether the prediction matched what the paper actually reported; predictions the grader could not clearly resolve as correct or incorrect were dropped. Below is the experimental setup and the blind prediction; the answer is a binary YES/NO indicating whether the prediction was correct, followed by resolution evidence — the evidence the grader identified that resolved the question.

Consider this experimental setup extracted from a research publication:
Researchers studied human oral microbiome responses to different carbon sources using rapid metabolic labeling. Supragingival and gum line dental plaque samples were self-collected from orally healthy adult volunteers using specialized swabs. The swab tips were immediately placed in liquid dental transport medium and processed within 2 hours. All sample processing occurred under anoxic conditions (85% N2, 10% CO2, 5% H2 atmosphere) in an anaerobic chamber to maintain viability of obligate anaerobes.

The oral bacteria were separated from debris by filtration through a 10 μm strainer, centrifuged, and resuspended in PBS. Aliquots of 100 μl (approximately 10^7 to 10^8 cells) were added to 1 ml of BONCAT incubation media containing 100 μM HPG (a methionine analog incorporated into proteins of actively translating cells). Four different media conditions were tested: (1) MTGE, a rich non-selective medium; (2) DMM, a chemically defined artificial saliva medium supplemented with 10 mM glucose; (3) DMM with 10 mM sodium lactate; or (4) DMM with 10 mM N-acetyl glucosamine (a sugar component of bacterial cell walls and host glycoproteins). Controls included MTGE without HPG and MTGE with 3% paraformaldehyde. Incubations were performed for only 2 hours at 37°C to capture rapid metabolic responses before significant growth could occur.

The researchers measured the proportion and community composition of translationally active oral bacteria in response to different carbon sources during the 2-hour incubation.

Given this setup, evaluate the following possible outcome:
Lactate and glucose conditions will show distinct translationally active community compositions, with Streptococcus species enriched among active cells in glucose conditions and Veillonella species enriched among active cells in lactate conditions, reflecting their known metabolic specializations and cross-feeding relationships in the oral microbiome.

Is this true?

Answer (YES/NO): YES